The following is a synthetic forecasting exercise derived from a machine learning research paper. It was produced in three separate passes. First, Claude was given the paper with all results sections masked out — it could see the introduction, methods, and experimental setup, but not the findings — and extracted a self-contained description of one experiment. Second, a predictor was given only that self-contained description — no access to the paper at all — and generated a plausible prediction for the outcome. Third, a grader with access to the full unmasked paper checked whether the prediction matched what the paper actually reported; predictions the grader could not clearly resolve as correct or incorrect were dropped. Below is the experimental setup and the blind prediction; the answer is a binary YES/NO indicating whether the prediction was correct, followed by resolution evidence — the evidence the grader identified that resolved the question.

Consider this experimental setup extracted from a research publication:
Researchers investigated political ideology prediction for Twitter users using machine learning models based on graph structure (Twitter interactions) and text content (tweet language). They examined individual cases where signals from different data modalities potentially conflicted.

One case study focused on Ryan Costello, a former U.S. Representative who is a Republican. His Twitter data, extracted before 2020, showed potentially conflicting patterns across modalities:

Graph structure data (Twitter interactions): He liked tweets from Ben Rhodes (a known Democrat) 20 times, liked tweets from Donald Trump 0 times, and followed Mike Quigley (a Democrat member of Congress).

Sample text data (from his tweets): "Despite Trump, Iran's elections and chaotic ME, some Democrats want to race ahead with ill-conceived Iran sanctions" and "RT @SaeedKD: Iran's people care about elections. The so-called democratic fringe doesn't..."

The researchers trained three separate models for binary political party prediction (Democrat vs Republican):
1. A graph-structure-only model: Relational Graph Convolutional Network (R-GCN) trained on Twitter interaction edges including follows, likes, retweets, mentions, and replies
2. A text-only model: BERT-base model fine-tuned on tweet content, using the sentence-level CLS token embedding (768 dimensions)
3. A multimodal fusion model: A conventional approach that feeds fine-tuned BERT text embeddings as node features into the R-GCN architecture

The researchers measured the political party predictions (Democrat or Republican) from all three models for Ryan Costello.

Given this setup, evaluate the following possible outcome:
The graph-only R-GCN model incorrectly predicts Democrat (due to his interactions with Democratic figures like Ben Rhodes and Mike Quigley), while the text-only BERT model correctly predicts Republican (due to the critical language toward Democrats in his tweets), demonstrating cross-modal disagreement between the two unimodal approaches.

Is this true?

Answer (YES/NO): YES